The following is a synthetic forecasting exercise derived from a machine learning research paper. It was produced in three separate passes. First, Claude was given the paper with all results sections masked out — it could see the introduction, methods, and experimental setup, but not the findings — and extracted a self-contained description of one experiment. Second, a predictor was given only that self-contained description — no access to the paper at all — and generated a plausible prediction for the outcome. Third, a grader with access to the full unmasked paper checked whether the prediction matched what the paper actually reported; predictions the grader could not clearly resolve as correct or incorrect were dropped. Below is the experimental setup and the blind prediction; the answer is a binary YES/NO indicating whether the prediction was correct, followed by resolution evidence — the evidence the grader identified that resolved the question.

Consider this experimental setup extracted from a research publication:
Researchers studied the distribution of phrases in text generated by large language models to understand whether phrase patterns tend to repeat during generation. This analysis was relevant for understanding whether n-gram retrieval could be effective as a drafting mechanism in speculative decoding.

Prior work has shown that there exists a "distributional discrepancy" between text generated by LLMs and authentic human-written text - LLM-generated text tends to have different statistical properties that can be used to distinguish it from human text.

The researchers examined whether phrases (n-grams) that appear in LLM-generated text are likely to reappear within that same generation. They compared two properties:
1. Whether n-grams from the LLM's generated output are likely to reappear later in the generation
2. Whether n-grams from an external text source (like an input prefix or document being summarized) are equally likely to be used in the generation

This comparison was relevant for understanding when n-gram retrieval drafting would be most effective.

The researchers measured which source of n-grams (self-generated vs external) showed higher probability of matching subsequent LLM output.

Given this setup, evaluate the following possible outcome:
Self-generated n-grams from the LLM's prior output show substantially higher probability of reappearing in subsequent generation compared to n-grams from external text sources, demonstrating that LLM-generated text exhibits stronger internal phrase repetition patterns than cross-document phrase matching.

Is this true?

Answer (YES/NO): YES